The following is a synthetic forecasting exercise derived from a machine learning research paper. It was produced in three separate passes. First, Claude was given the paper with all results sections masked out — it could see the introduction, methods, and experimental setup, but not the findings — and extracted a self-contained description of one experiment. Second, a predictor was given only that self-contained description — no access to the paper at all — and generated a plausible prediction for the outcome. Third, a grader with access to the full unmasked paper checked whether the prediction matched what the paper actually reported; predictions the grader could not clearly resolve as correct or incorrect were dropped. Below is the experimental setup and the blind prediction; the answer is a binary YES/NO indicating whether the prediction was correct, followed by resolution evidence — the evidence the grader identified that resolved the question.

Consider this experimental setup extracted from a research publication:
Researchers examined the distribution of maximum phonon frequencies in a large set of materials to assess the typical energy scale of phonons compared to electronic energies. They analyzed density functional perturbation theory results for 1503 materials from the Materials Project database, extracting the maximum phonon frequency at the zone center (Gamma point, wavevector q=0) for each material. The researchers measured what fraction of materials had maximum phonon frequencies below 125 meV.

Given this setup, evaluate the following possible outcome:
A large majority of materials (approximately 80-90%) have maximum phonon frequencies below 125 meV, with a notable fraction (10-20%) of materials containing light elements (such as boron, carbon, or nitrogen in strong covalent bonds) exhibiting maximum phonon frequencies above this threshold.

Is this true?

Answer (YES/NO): YES